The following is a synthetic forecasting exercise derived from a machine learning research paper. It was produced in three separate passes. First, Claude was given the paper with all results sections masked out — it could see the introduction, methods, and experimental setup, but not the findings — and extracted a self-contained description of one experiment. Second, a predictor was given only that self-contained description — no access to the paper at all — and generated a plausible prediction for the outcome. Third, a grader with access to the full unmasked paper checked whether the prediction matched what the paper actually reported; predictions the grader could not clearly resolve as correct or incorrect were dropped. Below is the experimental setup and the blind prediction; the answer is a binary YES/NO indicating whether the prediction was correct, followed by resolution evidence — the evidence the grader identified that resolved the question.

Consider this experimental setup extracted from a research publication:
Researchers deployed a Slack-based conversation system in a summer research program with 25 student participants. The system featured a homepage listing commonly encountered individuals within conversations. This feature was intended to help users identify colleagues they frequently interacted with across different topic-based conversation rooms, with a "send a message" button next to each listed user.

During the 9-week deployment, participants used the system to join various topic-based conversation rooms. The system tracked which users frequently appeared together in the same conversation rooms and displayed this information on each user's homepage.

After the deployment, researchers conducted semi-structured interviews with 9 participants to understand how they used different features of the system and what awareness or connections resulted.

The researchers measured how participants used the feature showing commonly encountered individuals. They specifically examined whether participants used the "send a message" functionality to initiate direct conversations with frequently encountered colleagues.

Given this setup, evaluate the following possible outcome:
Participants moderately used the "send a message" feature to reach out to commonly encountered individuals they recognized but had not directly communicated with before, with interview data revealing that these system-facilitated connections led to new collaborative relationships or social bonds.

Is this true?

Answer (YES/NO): NO